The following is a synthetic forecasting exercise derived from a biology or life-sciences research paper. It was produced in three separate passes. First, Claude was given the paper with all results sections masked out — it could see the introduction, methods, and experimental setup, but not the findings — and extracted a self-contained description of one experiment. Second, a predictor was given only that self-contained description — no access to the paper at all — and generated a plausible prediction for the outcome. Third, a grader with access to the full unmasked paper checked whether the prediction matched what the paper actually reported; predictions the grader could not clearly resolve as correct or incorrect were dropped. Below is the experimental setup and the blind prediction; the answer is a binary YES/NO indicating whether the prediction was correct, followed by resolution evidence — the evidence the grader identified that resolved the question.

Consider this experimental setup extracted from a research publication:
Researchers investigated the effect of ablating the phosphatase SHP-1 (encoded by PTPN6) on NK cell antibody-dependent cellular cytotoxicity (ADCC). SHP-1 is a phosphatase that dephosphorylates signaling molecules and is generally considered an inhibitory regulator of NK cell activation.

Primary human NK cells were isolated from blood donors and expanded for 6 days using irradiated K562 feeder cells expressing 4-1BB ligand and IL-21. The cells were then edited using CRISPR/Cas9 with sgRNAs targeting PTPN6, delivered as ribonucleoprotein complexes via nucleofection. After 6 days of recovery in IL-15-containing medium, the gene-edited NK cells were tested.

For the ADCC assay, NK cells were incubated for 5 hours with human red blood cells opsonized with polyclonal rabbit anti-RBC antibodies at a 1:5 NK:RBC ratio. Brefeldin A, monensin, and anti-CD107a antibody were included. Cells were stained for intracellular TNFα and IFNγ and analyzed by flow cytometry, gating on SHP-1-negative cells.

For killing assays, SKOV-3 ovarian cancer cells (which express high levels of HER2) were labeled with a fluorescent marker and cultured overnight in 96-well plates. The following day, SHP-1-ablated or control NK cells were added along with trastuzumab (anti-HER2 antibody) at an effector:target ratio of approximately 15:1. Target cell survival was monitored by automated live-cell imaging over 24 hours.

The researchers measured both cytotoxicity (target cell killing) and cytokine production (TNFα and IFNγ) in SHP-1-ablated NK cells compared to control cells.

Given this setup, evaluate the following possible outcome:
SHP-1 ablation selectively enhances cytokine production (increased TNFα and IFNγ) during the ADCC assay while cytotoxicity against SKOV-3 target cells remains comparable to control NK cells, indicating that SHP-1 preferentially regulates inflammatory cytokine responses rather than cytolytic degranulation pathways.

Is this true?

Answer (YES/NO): NO